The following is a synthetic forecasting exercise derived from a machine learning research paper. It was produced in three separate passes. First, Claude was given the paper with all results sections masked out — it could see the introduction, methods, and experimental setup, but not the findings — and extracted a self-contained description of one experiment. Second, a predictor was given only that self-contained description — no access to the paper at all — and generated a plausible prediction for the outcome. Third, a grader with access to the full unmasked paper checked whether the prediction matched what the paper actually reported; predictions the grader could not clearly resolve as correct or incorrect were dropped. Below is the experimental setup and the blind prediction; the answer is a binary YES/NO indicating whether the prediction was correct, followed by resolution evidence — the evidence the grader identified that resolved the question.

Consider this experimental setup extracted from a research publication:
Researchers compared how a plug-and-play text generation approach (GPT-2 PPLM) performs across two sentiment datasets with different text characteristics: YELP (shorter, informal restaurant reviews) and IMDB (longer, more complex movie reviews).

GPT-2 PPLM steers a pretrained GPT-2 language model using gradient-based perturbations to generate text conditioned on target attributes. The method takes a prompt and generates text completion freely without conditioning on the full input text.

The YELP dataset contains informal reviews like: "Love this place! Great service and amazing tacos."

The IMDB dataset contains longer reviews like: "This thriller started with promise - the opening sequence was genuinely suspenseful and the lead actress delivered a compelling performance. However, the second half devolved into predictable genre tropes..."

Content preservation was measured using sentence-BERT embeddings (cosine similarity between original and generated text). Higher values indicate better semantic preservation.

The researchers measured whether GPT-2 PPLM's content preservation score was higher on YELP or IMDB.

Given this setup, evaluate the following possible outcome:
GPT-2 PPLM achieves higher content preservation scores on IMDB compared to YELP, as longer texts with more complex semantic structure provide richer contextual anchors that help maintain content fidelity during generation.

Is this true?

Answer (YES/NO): NO